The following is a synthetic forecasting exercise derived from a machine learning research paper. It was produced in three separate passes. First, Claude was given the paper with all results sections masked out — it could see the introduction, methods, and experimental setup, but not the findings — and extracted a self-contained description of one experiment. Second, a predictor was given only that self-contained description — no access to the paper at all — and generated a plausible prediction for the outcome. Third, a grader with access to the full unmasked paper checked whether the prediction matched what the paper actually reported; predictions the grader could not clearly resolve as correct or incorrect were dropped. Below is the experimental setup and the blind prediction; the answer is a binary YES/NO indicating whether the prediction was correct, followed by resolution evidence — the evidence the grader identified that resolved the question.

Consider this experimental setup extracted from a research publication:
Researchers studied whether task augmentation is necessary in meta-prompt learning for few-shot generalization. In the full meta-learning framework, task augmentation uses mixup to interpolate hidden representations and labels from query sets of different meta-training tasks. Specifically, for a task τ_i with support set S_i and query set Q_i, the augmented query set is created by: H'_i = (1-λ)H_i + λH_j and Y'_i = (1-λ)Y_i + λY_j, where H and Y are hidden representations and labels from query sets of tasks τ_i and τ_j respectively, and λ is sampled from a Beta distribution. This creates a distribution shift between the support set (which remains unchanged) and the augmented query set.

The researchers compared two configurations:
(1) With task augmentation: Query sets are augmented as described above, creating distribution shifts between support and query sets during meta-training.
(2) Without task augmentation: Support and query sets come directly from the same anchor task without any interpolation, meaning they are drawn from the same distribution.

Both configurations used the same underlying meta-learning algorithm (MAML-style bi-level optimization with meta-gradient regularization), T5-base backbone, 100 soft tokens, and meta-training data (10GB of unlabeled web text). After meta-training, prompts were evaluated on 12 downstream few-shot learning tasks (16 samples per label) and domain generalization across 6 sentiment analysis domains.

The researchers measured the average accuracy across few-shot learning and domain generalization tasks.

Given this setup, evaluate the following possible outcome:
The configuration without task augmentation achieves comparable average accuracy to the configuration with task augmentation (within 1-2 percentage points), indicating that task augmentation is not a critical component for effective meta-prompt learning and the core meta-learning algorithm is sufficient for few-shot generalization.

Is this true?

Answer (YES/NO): NO